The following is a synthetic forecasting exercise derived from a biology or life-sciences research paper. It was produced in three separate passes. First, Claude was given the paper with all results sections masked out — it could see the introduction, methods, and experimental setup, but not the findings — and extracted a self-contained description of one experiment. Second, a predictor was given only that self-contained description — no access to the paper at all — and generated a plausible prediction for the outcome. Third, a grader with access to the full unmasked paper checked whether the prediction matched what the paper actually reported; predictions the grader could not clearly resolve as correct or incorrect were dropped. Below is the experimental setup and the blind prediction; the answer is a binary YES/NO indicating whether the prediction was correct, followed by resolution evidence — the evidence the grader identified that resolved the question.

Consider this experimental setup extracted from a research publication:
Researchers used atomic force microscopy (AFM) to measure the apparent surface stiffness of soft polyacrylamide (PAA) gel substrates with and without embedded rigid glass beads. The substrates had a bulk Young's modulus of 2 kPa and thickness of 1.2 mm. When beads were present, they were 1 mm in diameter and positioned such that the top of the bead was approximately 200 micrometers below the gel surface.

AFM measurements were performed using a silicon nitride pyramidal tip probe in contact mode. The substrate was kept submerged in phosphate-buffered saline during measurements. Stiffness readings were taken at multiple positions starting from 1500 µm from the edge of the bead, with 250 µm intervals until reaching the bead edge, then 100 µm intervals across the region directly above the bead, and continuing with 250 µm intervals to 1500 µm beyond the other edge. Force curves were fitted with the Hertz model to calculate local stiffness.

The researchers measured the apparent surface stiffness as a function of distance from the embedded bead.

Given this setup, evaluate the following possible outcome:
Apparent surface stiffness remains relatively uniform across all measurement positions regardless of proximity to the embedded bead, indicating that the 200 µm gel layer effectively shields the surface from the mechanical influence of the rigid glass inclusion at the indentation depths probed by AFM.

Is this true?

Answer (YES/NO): YES